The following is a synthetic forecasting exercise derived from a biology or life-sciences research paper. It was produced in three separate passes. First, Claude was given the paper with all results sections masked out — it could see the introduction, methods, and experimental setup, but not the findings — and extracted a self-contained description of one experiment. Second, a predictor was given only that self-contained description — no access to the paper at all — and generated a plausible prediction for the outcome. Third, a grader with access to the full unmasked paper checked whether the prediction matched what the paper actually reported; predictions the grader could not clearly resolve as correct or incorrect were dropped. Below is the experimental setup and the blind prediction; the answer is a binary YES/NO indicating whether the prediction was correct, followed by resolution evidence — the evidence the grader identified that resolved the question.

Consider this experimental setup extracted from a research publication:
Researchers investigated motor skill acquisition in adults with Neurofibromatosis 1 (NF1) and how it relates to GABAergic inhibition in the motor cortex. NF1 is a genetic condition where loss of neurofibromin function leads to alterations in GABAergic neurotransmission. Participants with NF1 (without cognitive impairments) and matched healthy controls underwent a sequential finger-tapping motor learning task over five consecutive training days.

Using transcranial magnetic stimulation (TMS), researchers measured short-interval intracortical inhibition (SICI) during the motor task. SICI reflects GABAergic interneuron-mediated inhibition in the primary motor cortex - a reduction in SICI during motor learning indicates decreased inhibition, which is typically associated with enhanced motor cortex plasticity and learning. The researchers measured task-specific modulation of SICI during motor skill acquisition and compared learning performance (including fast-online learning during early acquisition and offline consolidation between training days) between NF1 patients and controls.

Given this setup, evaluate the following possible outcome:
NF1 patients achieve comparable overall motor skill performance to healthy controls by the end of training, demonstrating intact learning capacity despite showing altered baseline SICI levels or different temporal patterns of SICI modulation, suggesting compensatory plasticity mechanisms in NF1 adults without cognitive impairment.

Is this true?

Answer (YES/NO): NO